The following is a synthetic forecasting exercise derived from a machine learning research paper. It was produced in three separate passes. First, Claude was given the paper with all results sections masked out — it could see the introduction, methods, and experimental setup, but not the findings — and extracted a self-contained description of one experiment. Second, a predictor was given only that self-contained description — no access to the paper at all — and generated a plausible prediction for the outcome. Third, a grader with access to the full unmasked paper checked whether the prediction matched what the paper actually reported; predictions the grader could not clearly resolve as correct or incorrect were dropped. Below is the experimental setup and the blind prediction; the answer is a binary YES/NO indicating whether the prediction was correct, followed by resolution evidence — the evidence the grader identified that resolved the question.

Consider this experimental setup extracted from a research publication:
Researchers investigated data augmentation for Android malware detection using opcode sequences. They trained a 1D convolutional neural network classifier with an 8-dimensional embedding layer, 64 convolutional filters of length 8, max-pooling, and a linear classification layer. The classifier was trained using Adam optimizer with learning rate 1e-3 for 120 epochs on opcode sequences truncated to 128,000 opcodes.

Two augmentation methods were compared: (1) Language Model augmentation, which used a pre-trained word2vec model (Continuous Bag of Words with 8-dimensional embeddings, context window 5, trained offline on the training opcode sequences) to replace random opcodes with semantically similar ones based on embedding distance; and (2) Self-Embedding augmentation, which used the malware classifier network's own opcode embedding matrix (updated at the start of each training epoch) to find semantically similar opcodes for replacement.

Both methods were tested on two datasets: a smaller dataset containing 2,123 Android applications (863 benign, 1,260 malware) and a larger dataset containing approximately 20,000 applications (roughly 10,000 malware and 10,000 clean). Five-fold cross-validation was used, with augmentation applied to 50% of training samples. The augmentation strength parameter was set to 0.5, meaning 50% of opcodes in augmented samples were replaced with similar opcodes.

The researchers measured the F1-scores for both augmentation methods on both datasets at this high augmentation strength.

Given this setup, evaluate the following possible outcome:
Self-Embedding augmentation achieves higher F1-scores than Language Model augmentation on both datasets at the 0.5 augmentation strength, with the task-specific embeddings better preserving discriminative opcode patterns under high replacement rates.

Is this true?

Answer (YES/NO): YES